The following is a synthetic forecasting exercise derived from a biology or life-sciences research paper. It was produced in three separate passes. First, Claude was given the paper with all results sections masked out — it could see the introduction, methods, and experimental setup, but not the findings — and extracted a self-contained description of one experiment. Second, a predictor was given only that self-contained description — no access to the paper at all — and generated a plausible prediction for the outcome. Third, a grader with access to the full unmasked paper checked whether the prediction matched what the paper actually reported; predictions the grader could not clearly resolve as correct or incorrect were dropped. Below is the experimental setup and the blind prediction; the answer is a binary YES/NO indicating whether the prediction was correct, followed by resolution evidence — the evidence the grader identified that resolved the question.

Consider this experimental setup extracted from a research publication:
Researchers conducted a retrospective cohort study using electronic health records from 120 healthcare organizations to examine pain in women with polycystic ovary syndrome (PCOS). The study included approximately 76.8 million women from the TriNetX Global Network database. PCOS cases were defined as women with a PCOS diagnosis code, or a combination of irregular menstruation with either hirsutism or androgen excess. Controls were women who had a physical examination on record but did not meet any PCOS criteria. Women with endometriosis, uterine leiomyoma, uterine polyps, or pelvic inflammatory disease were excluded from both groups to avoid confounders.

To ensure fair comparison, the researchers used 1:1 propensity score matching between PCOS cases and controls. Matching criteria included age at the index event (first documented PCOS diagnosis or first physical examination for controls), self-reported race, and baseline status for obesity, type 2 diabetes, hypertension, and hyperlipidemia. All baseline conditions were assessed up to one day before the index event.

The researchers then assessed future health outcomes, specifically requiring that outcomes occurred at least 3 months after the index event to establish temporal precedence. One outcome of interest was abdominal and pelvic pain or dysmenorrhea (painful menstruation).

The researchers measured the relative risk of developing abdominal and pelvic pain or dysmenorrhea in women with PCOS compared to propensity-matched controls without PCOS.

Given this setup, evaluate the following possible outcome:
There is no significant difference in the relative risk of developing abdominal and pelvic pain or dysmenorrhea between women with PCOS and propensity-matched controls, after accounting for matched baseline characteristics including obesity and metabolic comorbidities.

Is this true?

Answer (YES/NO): NO